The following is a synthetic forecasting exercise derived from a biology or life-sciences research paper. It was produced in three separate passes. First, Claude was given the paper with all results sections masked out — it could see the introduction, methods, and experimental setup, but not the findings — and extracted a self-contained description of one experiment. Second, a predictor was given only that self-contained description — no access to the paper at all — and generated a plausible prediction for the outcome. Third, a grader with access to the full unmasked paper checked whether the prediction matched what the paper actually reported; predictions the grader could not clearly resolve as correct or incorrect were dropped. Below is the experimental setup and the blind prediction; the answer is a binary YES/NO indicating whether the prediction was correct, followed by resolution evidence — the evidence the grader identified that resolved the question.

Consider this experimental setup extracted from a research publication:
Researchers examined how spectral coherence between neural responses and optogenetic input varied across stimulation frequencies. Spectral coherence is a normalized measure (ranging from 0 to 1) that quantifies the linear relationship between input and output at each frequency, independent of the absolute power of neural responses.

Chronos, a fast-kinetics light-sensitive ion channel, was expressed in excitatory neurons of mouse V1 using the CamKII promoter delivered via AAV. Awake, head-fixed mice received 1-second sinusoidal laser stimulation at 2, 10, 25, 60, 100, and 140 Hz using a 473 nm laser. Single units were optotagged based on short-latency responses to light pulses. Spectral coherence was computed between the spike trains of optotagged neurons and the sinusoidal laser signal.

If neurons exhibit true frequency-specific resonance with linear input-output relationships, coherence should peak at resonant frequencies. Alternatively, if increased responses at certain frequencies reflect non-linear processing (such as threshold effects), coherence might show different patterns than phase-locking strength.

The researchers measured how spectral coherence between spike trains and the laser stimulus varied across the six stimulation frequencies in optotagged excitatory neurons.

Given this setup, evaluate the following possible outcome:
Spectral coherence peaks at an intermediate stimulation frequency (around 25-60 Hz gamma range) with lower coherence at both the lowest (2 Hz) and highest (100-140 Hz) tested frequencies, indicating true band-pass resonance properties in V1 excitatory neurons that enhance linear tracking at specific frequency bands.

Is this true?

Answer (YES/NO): NO